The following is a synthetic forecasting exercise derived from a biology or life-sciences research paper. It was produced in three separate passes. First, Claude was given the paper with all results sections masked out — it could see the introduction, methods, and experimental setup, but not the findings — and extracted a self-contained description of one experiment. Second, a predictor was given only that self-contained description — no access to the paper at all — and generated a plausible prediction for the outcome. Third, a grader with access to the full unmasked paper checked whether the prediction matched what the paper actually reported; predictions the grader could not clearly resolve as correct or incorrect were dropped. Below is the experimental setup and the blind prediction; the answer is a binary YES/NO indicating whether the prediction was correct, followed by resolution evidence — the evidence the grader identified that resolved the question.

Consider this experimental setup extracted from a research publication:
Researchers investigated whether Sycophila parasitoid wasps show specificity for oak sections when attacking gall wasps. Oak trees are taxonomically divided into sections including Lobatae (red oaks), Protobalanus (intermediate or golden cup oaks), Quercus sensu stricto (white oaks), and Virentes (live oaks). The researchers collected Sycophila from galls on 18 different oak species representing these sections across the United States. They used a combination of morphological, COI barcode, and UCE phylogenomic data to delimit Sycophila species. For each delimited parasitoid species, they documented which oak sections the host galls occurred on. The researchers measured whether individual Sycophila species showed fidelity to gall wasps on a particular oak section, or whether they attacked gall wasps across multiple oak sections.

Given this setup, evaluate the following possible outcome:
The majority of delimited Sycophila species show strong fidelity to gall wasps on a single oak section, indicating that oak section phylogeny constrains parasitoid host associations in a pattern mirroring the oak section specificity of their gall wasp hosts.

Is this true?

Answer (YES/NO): NO